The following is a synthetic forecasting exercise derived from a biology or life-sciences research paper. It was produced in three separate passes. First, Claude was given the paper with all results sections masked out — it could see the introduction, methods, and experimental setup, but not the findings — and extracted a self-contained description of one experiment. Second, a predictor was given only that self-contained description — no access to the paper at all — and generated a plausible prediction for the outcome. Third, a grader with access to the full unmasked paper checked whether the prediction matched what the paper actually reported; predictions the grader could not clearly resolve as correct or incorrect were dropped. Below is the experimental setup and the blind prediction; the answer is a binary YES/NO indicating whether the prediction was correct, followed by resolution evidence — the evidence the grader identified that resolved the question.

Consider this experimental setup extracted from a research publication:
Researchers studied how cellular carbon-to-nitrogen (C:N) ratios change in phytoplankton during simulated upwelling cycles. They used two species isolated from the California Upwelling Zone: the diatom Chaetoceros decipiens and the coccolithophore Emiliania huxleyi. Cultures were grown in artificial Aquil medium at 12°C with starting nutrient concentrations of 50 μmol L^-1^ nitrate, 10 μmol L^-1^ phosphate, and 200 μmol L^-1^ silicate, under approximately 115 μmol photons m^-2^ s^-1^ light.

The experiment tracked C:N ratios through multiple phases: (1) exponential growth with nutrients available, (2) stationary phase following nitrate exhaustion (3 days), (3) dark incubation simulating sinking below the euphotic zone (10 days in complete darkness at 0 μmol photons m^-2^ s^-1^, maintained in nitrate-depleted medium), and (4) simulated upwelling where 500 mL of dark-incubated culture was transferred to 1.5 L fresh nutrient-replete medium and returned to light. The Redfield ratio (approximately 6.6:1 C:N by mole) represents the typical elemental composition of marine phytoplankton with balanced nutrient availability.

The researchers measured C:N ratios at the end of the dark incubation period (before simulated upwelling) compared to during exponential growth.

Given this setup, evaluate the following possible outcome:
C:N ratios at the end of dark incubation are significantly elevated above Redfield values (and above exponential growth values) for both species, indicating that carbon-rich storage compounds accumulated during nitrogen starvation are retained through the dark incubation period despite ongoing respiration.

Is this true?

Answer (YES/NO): YES